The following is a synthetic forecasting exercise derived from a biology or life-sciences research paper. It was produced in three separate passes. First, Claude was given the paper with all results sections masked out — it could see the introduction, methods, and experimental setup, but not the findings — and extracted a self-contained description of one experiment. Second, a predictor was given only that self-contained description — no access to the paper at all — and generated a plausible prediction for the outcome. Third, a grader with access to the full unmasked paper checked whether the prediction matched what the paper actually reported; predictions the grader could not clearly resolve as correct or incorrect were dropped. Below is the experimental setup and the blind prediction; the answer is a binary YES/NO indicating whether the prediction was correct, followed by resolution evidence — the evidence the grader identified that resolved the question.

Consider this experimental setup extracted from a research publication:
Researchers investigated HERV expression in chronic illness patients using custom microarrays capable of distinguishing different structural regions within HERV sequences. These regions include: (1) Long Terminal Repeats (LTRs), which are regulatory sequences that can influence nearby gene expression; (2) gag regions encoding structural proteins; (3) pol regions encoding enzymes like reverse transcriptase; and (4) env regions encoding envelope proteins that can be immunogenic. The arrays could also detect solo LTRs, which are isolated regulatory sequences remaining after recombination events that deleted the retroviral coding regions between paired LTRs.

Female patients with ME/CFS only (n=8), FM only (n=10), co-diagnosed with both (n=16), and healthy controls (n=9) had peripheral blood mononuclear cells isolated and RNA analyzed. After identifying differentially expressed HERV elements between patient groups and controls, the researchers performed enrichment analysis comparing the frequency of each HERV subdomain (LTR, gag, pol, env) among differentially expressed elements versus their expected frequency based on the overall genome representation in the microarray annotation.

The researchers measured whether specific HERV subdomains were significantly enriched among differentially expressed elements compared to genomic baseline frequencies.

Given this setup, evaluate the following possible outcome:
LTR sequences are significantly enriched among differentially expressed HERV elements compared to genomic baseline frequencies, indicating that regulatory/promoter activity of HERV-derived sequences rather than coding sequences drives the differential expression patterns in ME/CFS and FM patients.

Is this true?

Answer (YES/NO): NO